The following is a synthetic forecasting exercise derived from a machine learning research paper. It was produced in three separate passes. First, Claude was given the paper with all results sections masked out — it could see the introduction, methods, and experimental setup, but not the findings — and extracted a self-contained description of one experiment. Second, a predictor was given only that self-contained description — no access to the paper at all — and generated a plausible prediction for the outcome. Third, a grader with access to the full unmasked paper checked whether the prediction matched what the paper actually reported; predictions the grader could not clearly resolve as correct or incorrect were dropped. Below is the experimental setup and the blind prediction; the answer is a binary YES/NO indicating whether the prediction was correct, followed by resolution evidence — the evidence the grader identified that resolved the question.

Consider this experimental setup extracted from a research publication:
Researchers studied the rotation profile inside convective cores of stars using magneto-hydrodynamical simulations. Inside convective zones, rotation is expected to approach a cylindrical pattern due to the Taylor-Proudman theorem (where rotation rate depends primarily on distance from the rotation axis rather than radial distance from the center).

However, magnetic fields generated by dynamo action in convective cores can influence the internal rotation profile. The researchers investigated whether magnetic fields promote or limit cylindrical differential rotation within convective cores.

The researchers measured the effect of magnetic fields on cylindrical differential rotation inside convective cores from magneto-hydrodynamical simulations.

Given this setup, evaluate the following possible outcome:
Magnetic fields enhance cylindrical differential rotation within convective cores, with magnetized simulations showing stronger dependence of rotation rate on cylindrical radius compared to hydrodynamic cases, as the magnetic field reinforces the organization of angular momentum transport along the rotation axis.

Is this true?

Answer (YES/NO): NO